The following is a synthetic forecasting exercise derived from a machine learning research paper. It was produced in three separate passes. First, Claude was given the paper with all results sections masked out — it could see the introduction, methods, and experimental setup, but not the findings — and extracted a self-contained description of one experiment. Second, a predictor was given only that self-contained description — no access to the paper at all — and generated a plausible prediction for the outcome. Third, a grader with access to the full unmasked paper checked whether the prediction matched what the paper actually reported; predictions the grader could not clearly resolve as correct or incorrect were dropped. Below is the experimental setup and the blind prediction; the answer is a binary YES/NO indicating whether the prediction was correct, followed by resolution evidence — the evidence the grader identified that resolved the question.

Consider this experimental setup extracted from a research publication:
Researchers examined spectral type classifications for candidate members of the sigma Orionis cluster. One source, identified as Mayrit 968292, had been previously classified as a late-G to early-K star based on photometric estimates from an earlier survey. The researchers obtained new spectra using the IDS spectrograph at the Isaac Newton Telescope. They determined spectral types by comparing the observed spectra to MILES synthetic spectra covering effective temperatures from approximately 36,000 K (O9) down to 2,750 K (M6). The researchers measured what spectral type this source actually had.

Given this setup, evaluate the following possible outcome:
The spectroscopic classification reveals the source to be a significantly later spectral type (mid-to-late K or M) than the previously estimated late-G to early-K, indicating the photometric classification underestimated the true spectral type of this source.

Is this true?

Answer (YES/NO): NO